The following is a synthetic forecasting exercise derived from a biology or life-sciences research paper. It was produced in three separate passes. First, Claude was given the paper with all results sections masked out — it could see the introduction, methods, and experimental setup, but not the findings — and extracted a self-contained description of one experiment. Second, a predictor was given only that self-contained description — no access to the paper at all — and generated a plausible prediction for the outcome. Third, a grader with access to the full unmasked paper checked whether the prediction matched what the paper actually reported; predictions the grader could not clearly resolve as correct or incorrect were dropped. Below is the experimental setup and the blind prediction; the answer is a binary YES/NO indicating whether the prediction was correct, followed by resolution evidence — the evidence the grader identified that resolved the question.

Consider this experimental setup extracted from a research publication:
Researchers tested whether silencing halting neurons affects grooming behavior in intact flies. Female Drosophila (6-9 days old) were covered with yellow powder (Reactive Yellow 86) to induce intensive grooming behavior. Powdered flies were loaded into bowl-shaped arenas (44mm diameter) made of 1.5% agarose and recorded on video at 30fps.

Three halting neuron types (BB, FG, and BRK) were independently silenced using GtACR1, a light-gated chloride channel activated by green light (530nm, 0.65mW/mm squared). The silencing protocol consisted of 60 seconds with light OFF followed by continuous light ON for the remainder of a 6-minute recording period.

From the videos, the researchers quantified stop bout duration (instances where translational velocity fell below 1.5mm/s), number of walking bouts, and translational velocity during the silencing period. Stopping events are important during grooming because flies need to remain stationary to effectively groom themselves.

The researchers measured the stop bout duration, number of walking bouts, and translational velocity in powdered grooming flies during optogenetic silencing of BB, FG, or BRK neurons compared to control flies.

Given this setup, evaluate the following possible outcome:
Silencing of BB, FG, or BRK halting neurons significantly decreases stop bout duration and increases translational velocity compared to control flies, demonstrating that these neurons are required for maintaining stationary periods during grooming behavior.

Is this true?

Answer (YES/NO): NO